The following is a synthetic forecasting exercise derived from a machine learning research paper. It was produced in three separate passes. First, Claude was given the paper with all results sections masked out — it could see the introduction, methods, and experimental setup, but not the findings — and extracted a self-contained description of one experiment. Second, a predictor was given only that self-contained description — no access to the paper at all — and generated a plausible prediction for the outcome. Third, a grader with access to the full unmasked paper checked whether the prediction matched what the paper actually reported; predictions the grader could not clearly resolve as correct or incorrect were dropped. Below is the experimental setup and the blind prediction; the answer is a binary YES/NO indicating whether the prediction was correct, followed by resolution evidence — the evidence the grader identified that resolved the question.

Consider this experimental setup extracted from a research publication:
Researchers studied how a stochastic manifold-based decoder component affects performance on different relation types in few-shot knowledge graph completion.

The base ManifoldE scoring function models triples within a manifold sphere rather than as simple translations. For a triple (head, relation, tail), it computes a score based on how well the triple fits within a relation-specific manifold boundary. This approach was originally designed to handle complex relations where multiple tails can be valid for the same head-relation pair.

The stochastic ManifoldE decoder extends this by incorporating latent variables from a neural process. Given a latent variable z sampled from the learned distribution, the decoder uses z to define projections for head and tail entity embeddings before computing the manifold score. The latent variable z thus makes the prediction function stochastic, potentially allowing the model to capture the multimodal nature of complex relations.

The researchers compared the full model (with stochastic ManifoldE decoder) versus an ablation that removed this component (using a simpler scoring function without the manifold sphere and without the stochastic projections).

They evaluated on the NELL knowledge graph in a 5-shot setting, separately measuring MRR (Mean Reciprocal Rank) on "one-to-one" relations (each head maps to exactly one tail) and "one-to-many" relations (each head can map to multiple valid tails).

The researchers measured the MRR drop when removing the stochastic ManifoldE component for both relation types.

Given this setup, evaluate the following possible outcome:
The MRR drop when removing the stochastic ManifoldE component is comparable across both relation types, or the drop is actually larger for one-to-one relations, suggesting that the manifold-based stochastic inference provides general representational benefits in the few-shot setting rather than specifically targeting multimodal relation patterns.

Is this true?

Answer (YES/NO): NO